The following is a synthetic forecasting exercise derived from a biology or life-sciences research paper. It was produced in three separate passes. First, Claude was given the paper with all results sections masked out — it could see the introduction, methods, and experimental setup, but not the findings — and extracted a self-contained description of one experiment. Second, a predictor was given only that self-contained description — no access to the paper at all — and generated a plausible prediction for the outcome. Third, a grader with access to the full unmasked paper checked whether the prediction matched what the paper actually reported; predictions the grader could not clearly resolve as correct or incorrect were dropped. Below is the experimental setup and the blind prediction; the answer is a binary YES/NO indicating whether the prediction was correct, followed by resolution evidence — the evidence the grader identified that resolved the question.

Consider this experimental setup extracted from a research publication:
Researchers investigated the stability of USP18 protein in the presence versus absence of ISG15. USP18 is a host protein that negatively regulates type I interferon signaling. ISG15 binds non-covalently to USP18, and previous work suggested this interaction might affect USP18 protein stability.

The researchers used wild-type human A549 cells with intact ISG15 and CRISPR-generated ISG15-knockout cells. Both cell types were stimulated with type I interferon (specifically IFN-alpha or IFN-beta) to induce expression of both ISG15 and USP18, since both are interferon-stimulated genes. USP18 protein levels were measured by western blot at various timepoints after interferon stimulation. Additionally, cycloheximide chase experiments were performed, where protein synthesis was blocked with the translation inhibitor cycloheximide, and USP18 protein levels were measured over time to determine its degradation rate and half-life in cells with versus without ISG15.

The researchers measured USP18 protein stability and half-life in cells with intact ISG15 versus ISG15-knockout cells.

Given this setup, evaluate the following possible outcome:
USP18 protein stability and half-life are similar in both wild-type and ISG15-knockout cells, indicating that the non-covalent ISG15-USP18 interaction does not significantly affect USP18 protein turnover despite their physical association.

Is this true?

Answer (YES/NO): NO